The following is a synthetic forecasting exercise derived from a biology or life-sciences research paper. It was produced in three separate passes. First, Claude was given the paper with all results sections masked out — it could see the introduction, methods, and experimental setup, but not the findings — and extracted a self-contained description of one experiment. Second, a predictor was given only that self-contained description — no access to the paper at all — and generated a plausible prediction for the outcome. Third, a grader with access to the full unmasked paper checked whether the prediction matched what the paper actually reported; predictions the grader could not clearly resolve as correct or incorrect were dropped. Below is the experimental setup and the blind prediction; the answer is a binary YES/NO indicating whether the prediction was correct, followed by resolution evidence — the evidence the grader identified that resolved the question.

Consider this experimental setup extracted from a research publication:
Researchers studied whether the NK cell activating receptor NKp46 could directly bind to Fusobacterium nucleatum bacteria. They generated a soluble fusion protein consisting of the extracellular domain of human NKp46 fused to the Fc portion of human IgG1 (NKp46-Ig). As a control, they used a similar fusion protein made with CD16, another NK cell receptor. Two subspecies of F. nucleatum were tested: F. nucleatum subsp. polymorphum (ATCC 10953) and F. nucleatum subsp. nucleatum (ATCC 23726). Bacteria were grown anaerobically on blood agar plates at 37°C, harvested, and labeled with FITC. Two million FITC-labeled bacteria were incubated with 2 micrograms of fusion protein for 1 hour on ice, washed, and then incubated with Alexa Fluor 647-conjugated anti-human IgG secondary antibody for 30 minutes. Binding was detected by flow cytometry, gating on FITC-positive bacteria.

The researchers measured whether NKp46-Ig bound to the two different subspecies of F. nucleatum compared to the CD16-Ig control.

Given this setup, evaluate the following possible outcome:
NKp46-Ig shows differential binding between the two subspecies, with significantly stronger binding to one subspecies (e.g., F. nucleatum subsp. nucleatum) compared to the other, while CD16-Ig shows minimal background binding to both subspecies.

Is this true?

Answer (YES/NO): NO